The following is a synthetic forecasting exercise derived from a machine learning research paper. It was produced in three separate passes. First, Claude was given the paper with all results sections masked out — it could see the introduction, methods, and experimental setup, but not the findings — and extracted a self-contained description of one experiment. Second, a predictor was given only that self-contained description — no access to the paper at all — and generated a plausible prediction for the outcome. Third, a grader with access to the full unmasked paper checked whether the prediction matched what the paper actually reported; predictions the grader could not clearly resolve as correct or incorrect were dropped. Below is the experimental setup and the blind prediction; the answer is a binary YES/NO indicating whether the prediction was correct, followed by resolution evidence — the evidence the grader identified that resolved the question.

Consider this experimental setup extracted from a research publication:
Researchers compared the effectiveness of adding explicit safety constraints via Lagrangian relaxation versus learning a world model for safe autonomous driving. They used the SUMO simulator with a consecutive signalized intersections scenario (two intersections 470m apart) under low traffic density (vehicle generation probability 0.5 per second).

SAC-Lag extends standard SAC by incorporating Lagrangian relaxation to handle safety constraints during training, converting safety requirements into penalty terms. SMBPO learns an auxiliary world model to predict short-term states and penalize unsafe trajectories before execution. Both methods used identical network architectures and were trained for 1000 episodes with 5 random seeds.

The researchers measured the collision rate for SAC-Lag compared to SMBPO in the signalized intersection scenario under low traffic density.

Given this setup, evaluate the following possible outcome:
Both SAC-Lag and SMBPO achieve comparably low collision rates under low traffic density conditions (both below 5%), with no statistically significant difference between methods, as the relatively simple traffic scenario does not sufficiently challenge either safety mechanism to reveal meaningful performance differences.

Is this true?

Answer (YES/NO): NO